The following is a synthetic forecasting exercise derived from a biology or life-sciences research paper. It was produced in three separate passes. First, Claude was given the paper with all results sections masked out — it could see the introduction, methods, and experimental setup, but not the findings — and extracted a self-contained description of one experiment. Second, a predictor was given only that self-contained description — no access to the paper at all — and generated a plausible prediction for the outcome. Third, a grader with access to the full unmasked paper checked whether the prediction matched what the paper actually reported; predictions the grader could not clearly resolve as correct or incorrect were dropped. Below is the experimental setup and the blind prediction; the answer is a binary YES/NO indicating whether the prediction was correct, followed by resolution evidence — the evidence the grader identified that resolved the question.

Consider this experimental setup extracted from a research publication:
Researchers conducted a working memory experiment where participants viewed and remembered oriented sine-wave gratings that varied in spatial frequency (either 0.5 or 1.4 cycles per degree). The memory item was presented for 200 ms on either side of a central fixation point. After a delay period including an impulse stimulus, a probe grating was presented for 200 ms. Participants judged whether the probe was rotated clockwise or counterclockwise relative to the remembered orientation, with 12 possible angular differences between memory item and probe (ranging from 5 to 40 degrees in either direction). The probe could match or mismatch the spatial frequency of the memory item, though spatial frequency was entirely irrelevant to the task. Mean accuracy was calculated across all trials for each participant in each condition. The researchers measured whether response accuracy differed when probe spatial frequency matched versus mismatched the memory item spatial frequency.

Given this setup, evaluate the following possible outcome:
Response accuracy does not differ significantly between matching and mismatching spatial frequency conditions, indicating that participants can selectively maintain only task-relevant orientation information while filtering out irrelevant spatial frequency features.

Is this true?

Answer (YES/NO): NO